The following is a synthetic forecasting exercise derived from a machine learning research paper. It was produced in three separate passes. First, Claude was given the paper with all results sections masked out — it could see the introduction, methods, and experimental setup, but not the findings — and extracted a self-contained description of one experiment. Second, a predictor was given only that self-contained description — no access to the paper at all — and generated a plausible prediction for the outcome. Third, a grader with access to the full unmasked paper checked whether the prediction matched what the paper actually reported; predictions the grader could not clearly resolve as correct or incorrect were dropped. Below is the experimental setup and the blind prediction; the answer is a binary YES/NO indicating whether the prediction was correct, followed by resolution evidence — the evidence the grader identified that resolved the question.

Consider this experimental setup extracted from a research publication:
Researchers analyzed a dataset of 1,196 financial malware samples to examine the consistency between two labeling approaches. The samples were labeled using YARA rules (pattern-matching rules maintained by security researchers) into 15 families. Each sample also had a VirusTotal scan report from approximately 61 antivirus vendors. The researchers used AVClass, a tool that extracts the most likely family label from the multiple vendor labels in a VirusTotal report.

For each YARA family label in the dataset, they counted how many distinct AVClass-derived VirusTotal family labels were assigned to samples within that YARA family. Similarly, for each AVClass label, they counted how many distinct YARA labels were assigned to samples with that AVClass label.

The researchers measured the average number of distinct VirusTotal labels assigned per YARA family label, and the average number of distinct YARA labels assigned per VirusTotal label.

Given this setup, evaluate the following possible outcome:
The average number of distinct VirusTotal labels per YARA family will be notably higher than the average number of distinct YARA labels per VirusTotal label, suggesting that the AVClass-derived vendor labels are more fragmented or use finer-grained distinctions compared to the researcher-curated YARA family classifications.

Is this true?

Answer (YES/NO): YES